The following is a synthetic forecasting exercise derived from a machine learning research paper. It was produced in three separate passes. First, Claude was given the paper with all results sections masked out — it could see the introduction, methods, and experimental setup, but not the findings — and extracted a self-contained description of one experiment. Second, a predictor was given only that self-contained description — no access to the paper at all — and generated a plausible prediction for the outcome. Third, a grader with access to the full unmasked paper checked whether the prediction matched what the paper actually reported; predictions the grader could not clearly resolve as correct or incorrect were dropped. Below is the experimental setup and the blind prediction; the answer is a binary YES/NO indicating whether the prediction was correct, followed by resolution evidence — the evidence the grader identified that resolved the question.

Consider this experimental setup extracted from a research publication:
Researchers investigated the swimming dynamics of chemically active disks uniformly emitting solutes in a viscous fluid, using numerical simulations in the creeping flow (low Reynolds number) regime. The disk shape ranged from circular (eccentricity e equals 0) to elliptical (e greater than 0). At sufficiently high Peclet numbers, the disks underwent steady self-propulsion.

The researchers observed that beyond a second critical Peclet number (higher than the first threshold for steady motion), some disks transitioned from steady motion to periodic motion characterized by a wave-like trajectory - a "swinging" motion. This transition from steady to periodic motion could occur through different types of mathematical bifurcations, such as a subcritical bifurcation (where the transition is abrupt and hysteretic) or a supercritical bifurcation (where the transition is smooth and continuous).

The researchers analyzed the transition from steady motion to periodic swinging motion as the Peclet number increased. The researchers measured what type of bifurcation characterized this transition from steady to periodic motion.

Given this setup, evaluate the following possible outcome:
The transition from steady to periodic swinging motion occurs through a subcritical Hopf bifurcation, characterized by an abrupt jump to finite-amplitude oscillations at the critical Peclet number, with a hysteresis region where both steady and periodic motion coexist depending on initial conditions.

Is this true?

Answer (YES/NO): NO